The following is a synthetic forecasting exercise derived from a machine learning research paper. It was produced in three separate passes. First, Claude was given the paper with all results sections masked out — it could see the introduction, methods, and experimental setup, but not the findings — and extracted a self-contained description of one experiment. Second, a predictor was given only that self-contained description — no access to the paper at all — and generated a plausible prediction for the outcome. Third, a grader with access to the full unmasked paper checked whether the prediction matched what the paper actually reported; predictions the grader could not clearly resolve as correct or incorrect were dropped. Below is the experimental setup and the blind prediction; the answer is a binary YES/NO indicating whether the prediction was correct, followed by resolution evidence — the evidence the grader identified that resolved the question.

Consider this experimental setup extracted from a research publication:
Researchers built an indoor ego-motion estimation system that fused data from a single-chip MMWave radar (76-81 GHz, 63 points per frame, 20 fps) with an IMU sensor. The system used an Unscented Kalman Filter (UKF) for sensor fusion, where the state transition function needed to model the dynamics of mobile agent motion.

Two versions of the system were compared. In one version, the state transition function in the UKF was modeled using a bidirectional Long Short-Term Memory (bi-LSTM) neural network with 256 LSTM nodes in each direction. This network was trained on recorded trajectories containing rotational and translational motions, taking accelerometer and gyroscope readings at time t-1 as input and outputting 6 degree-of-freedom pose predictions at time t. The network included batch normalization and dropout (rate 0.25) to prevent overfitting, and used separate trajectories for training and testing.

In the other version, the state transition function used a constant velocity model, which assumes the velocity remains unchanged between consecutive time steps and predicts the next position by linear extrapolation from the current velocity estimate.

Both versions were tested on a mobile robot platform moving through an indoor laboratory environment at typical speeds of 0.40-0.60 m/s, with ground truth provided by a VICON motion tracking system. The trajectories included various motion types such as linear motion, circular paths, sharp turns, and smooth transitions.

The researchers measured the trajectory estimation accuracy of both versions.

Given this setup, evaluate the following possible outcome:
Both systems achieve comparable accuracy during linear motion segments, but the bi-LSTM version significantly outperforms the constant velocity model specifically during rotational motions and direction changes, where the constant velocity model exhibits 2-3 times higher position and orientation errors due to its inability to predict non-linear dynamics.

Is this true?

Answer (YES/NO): NO